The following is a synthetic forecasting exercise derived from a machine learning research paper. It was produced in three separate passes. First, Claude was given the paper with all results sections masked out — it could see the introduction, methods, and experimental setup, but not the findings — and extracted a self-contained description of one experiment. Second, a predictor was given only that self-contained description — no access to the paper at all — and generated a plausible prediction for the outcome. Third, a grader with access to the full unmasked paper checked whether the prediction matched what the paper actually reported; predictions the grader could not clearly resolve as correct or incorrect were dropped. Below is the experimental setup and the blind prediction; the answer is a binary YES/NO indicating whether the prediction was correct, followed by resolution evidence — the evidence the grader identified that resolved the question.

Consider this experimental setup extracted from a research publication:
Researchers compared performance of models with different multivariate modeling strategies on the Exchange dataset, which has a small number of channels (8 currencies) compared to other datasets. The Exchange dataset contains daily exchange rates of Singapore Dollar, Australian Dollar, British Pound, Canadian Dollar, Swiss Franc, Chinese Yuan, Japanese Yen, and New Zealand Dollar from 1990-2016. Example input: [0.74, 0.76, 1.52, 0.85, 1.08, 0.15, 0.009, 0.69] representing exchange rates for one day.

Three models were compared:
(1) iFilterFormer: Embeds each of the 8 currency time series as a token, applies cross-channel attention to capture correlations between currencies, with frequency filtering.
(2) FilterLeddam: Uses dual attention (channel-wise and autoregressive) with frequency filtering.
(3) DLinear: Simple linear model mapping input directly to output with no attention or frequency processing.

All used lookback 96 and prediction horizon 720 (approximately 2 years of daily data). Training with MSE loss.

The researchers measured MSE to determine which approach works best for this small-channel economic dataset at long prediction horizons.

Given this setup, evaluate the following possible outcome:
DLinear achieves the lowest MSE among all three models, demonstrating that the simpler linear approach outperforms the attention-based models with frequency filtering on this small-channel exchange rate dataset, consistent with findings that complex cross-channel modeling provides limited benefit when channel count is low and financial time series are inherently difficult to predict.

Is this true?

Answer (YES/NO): NO